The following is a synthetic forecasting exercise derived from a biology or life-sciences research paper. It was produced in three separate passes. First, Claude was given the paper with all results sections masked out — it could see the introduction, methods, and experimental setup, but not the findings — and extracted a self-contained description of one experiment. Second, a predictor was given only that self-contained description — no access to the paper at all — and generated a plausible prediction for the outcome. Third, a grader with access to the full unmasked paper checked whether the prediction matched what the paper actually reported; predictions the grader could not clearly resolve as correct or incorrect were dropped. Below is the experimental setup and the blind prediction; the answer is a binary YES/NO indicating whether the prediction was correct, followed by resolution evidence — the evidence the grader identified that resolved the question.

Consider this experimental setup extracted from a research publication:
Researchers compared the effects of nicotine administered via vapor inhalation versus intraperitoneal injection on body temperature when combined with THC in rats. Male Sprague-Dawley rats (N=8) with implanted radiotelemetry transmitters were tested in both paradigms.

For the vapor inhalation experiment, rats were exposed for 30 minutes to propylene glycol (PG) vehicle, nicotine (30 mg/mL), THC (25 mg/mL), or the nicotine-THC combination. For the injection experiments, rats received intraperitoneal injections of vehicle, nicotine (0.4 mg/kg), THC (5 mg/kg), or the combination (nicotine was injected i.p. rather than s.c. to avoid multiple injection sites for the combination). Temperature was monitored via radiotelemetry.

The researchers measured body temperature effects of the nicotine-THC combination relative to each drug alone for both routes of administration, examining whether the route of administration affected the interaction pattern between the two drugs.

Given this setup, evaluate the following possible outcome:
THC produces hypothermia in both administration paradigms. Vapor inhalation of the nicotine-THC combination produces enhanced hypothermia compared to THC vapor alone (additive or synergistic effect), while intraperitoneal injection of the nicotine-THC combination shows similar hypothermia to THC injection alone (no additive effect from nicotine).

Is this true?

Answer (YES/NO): NO